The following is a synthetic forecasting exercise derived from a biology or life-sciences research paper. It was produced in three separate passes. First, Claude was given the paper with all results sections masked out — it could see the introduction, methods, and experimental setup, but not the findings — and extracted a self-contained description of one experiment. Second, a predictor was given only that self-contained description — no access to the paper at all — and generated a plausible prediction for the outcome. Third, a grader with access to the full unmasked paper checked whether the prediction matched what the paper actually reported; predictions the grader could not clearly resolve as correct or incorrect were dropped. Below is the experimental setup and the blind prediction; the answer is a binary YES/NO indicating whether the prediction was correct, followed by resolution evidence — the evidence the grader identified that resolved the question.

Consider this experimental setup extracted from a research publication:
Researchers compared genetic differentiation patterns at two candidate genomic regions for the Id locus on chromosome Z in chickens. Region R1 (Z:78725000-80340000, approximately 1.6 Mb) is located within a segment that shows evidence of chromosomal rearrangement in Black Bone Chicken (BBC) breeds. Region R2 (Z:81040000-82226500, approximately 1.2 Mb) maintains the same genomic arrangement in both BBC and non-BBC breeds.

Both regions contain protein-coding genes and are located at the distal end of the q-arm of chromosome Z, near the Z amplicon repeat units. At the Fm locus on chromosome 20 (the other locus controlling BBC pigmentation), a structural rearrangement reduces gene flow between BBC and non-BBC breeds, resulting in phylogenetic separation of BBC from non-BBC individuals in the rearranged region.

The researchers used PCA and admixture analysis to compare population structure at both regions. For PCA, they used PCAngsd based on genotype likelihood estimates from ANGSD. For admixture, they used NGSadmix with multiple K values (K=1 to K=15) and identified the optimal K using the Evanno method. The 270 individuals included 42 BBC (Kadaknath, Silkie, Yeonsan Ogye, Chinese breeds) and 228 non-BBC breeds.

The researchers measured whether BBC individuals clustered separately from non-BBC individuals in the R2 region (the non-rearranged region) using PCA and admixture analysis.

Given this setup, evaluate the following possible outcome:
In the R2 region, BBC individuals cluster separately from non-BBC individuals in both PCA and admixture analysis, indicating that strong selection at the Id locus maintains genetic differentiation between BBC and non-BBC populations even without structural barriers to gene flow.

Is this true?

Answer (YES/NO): NO